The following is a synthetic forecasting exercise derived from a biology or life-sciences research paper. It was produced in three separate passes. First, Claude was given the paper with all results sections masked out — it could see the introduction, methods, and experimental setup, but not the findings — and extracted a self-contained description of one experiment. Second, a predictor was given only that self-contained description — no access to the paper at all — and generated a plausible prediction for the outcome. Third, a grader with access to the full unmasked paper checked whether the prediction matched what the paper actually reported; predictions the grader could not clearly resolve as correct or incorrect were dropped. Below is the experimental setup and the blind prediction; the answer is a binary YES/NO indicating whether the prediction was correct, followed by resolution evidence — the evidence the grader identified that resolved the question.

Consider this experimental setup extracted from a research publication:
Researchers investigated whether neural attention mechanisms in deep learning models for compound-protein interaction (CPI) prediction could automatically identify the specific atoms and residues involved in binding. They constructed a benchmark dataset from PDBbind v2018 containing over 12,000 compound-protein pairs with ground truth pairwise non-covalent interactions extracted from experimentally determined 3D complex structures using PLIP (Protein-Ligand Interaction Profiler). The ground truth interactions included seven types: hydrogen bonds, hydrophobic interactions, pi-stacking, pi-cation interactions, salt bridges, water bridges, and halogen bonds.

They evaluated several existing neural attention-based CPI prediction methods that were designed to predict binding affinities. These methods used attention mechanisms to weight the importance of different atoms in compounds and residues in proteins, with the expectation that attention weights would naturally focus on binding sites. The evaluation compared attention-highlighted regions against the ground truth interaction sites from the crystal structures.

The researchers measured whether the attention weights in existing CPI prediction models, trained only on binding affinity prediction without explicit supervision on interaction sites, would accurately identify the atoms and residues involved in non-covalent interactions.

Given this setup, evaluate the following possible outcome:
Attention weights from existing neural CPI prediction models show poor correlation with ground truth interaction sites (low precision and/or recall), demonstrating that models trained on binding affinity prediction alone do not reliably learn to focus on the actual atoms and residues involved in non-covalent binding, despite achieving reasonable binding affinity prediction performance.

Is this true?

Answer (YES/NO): YES